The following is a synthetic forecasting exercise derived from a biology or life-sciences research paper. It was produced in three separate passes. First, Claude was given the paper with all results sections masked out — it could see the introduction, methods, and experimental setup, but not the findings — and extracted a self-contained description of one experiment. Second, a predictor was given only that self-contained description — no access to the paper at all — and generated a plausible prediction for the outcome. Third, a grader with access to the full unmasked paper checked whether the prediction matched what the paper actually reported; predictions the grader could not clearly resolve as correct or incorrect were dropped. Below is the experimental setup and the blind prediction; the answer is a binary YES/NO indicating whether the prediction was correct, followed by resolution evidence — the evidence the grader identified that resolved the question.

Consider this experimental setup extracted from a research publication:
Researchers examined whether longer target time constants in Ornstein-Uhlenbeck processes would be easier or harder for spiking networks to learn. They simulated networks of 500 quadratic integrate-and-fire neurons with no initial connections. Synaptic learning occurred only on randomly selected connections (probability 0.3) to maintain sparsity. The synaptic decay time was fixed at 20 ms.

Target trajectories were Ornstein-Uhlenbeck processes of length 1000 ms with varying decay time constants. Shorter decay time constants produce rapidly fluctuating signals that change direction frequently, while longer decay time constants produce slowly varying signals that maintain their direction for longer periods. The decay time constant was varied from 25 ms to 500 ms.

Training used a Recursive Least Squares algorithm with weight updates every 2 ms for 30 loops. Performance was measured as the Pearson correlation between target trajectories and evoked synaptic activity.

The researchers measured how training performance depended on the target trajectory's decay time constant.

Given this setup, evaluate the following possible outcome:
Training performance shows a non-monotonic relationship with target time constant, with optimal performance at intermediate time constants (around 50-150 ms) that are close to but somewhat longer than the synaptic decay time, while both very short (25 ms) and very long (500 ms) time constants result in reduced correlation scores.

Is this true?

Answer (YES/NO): NO